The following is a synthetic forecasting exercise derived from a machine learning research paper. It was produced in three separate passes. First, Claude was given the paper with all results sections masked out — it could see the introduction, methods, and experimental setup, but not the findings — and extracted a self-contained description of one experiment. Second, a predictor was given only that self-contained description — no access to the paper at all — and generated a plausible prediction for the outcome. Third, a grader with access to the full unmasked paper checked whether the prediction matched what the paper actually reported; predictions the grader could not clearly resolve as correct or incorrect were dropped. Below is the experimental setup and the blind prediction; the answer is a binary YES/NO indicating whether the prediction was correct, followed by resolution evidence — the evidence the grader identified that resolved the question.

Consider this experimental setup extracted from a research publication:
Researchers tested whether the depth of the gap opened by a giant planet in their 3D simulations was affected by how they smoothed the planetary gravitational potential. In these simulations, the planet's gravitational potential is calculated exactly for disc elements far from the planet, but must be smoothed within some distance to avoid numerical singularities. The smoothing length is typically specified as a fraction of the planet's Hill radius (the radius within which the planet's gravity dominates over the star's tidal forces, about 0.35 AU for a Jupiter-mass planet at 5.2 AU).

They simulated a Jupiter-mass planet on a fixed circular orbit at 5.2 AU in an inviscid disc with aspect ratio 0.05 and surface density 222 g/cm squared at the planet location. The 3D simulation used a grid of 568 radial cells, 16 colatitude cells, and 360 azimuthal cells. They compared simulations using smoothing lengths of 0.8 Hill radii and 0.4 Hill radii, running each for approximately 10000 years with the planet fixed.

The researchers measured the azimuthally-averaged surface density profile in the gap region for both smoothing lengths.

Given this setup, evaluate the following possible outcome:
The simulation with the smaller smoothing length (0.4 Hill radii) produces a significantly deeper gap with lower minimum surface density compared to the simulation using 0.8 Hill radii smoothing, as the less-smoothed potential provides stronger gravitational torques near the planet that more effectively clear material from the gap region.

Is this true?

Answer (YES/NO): NO